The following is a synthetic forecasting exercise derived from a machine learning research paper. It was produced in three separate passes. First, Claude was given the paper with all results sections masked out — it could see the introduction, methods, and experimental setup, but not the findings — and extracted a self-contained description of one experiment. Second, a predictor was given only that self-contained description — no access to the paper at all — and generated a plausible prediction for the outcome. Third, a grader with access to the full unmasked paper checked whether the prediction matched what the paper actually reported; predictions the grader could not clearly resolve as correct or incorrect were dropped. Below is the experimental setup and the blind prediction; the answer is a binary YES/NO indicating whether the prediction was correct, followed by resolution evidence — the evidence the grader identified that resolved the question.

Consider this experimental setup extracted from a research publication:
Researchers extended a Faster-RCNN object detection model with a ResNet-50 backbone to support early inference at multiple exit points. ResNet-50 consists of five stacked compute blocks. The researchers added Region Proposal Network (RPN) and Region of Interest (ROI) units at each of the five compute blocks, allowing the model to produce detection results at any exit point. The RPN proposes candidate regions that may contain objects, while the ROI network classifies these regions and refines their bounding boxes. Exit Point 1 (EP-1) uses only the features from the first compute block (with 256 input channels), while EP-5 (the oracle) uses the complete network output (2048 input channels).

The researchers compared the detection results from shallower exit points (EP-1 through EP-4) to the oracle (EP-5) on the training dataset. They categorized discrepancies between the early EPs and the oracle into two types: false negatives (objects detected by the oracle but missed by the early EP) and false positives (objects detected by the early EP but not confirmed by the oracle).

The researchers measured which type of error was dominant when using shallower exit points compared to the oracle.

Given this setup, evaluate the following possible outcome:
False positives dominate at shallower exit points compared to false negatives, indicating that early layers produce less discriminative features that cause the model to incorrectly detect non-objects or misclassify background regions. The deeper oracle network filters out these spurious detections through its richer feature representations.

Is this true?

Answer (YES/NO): NO